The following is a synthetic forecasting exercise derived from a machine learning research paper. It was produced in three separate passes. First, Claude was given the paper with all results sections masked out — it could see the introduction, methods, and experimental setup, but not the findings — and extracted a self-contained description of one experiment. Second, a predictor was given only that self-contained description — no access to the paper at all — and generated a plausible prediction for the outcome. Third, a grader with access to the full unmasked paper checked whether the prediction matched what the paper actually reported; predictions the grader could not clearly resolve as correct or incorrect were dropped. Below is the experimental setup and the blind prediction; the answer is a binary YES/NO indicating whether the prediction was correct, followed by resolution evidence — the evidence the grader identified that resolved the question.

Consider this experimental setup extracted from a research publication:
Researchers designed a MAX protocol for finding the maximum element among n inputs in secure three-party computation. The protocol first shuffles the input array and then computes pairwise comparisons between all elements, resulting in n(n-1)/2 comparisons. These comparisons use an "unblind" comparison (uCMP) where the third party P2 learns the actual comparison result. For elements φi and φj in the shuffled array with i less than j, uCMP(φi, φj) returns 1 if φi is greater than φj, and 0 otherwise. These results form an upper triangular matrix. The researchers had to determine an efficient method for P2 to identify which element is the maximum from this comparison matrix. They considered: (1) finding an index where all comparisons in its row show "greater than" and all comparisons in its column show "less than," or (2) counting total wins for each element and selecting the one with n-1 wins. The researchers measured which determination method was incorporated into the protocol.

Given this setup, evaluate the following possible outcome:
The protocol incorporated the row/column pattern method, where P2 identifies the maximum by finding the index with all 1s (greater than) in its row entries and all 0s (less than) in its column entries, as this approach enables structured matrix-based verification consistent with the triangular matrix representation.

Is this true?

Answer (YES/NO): YES